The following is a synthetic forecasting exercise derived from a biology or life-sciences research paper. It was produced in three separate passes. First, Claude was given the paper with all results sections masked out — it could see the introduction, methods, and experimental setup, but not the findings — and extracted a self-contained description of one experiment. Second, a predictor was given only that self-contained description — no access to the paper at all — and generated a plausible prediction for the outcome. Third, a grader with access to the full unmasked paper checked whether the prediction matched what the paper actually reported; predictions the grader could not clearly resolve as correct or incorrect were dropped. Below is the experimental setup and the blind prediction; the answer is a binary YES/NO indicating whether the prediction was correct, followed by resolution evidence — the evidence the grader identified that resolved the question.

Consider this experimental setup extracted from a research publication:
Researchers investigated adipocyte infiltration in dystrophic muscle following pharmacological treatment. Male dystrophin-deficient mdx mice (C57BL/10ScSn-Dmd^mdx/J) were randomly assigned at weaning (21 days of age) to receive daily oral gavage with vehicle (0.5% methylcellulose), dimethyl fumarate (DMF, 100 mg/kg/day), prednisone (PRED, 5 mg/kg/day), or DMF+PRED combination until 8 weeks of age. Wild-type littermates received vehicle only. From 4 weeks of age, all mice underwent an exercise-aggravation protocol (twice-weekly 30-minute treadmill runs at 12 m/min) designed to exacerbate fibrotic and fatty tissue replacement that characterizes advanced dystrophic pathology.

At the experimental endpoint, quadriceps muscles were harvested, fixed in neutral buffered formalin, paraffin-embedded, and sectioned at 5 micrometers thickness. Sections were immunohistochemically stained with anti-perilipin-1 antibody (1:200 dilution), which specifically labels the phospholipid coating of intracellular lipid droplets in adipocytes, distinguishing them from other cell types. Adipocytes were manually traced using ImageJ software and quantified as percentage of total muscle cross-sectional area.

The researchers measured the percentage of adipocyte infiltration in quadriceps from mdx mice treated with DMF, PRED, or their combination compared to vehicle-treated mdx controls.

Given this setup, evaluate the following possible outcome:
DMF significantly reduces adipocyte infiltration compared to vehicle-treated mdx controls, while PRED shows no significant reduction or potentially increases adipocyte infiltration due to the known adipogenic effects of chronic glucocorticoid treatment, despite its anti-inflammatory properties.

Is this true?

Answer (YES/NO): YES